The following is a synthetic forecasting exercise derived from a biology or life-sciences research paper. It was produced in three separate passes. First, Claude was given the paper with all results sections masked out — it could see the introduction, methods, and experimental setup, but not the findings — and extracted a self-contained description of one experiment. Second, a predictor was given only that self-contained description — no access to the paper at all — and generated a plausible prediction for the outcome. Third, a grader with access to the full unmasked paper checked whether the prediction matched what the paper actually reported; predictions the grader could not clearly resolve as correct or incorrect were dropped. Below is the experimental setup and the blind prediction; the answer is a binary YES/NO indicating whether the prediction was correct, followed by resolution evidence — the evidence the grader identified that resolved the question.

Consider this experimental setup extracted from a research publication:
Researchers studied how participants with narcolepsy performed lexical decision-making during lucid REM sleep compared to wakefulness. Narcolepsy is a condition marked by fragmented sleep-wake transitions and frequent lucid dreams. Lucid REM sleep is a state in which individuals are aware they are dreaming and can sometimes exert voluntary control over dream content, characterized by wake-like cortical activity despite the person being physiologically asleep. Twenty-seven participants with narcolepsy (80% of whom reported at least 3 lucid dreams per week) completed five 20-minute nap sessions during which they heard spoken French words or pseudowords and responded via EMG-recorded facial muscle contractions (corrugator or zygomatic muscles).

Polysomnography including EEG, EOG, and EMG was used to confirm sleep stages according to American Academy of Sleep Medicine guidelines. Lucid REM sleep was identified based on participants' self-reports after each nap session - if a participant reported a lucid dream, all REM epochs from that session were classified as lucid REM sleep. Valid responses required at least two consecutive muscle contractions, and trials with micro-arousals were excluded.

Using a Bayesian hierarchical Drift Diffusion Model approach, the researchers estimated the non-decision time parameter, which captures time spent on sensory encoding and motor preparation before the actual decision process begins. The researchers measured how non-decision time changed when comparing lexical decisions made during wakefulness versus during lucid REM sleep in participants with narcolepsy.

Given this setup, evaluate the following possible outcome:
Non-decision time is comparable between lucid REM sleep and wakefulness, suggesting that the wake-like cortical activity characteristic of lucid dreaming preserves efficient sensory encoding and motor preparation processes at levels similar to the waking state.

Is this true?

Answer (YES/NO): YES